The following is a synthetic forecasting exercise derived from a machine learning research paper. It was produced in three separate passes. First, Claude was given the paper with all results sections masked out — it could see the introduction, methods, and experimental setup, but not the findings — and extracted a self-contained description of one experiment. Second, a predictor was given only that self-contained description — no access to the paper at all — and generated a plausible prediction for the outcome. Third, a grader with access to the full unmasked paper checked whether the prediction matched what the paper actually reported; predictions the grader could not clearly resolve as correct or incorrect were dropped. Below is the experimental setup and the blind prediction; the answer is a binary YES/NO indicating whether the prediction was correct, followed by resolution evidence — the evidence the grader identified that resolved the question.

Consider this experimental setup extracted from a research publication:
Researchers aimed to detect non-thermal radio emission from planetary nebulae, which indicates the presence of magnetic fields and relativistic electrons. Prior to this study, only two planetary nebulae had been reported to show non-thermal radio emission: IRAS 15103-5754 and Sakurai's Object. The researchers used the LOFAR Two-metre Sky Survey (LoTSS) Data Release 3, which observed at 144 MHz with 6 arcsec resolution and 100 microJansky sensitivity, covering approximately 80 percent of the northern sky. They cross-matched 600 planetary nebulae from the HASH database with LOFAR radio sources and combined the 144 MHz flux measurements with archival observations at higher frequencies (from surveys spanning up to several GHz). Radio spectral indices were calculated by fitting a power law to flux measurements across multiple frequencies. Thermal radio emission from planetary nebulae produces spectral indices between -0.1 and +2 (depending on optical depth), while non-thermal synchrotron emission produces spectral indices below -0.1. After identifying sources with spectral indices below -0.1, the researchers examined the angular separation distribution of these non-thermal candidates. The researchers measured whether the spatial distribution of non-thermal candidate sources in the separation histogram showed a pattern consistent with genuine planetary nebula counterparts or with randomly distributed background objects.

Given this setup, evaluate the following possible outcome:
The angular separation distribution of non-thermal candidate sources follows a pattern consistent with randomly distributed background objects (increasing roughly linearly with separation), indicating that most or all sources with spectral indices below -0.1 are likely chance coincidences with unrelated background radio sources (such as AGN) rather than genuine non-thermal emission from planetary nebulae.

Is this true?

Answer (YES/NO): NO